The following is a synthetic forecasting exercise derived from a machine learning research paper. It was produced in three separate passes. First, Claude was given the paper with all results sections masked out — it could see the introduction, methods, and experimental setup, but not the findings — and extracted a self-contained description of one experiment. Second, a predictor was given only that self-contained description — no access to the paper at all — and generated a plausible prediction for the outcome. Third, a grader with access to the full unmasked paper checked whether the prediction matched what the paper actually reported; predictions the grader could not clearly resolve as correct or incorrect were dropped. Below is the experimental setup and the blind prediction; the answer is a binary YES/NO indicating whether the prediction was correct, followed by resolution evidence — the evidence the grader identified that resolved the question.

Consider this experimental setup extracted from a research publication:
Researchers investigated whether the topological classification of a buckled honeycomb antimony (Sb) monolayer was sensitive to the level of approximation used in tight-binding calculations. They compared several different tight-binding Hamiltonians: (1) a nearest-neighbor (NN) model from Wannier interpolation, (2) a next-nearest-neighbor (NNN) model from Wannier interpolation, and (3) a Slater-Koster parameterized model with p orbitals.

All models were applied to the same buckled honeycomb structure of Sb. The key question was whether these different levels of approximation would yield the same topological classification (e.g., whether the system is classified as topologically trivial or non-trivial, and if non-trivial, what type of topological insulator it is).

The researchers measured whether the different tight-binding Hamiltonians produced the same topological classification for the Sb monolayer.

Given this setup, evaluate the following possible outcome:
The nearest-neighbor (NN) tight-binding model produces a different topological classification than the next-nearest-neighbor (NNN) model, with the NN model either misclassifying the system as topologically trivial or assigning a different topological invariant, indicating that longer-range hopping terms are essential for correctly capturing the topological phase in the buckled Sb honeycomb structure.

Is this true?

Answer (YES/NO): NO